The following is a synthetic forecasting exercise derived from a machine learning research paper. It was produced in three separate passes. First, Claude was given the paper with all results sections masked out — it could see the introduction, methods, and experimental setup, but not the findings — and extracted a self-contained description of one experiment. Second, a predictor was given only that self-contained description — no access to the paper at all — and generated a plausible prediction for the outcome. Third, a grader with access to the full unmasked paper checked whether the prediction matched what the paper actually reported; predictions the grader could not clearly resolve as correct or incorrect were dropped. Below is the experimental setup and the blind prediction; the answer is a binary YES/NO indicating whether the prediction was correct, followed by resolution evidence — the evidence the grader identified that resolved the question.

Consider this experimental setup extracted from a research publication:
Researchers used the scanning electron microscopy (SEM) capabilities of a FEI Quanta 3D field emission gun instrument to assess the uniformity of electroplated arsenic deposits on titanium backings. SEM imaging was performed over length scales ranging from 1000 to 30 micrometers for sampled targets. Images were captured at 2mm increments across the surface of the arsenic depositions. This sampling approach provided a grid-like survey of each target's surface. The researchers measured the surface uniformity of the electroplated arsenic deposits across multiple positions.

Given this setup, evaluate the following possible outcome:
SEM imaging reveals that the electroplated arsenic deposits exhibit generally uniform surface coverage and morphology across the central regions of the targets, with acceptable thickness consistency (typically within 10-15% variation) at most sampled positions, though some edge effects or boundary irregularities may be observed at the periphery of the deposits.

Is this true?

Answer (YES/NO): NO